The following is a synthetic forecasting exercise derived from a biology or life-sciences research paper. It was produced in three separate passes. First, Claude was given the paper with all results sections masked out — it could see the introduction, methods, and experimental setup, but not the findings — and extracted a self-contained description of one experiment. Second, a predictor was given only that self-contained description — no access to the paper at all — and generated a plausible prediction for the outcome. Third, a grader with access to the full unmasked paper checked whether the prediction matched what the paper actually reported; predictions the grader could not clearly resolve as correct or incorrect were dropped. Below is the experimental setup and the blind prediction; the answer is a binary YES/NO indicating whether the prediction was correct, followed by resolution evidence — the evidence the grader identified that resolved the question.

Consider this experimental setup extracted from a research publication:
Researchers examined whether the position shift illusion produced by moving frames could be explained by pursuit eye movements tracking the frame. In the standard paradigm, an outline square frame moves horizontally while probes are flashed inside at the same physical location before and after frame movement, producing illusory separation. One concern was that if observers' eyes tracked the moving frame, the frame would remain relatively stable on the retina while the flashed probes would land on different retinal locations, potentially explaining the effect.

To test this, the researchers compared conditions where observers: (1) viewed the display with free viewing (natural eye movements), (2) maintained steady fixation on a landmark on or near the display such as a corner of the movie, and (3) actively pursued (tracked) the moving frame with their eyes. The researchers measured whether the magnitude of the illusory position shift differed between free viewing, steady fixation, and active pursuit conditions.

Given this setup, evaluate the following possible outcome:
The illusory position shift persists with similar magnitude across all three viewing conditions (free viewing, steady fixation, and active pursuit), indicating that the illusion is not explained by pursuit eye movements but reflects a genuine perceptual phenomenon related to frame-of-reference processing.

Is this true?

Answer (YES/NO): YES